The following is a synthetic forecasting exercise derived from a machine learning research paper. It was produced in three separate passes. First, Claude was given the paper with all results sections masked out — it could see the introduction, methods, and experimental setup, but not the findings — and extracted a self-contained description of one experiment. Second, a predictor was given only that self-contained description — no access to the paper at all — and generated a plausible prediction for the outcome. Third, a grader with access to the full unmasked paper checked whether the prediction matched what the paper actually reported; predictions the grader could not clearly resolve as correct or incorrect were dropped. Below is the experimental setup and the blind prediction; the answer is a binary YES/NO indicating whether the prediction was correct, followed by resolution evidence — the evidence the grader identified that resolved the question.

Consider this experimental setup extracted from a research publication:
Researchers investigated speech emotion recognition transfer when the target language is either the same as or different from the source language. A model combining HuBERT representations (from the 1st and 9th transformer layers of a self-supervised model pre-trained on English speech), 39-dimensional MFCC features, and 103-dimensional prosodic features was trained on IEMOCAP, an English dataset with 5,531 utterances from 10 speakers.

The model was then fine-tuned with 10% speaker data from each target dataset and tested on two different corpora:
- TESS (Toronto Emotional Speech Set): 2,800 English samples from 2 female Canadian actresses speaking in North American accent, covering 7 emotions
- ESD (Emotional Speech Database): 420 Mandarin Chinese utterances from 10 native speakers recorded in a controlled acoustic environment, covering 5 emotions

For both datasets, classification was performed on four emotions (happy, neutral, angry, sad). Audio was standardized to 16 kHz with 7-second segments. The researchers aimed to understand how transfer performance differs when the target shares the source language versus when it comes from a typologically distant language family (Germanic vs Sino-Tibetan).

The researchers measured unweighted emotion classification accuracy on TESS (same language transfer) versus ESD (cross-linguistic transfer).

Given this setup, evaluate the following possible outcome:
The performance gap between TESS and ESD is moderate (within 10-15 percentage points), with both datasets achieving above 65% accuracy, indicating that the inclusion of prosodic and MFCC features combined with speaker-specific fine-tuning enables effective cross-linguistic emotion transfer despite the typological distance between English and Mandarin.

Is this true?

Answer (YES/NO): NO